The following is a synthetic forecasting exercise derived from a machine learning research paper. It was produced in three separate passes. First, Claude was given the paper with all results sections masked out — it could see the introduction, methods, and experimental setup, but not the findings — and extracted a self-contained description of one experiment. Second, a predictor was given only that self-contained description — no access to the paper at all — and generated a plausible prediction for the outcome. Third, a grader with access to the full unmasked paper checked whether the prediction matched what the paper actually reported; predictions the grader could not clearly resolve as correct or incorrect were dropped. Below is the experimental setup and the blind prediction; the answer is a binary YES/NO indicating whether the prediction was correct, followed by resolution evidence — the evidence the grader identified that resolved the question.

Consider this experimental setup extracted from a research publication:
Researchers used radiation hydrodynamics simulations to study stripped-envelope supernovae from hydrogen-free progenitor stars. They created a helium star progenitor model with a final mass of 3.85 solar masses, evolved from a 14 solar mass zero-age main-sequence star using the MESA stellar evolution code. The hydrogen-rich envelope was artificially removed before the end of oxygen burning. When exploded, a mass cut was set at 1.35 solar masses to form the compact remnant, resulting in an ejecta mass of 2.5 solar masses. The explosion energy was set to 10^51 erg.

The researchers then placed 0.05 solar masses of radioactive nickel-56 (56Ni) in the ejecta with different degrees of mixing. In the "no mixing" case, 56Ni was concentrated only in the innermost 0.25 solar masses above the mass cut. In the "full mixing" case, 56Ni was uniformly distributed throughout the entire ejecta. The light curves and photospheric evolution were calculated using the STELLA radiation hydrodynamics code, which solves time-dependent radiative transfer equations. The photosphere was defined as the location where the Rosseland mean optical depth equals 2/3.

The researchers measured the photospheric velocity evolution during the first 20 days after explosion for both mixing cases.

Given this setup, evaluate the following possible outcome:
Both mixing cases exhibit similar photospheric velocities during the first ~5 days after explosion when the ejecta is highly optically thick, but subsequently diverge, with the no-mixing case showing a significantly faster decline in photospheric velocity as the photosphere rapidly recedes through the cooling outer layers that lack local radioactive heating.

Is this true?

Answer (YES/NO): NO